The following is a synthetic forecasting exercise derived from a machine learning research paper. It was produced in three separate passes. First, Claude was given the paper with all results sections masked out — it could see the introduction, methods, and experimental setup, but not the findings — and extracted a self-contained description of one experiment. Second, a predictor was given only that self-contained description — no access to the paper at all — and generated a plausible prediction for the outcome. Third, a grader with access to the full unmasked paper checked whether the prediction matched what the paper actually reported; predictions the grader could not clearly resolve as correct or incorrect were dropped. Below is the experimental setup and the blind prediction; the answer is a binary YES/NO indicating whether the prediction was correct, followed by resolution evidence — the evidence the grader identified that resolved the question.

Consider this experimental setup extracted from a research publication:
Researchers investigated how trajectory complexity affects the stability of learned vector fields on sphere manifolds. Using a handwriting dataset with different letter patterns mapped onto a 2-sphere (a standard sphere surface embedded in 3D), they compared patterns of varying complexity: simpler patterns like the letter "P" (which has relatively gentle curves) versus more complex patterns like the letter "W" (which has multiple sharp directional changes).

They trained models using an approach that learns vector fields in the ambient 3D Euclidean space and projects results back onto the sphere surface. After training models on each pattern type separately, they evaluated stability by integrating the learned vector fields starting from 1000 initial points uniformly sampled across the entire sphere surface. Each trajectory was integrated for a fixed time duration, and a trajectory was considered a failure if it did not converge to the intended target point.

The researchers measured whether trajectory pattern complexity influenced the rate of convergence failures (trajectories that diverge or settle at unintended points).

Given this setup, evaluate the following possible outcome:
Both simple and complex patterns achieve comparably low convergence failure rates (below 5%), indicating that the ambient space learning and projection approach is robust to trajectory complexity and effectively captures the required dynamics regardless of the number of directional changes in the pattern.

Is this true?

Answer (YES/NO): NO